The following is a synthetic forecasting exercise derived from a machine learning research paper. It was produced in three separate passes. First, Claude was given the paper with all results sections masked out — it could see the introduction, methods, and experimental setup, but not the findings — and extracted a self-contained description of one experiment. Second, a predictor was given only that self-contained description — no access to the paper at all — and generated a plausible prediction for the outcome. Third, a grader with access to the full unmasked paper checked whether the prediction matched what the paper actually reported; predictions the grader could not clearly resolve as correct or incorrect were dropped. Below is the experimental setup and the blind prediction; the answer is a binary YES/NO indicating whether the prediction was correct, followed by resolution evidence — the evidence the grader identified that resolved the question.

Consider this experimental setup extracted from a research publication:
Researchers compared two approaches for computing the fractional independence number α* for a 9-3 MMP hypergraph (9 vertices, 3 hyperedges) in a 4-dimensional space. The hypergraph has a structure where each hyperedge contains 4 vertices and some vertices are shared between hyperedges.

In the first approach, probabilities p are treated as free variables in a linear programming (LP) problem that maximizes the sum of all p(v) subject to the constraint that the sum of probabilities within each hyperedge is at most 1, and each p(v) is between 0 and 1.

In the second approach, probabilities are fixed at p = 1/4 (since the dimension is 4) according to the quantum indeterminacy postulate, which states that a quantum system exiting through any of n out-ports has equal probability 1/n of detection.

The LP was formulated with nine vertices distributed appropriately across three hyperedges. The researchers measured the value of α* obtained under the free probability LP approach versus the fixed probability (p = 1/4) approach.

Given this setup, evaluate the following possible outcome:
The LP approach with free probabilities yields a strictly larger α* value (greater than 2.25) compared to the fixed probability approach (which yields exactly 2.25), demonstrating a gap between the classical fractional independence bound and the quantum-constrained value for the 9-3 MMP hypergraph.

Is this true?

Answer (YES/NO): YES